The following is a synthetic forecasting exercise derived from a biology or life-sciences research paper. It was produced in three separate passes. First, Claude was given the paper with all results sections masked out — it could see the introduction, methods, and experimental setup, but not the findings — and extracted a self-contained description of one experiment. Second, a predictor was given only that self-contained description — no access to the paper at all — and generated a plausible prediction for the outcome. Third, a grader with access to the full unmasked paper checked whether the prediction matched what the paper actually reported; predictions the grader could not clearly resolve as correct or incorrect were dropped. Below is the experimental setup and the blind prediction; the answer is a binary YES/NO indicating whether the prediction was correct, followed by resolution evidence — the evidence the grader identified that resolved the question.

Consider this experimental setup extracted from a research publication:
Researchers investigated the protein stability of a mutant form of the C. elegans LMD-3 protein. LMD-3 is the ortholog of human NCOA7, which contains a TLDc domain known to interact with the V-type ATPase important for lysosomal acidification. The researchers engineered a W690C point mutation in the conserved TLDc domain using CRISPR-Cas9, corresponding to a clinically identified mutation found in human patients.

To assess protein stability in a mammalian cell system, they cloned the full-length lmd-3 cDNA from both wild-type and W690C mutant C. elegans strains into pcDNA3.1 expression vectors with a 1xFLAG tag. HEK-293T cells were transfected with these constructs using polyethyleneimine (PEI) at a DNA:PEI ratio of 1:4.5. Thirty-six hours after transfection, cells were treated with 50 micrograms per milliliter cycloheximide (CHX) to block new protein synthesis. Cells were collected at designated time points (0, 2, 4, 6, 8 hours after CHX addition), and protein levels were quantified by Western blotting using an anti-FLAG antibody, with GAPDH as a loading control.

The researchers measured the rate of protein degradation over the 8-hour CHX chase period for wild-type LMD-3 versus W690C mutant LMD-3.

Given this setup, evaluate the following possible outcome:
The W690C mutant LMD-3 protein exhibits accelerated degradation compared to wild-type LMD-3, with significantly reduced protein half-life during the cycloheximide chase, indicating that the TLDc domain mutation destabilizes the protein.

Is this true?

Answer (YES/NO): YES